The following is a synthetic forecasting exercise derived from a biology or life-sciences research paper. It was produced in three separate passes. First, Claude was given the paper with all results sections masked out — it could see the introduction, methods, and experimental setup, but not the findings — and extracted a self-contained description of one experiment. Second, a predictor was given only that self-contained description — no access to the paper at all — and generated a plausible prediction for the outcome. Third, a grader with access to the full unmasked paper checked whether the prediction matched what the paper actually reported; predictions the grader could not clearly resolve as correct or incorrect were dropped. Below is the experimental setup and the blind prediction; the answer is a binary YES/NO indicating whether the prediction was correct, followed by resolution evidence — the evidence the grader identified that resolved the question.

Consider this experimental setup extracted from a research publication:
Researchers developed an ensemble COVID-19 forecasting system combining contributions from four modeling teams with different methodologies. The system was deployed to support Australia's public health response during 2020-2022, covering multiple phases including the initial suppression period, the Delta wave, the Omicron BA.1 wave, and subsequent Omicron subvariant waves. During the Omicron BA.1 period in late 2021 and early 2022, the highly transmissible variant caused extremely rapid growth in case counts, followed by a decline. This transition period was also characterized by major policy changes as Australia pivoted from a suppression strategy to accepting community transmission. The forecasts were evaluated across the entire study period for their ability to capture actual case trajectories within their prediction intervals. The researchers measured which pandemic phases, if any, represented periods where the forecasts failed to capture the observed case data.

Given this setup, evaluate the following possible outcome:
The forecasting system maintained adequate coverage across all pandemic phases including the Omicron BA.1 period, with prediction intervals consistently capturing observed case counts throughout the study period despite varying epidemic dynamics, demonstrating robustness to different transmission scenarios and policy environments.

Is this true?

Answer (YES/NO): NO